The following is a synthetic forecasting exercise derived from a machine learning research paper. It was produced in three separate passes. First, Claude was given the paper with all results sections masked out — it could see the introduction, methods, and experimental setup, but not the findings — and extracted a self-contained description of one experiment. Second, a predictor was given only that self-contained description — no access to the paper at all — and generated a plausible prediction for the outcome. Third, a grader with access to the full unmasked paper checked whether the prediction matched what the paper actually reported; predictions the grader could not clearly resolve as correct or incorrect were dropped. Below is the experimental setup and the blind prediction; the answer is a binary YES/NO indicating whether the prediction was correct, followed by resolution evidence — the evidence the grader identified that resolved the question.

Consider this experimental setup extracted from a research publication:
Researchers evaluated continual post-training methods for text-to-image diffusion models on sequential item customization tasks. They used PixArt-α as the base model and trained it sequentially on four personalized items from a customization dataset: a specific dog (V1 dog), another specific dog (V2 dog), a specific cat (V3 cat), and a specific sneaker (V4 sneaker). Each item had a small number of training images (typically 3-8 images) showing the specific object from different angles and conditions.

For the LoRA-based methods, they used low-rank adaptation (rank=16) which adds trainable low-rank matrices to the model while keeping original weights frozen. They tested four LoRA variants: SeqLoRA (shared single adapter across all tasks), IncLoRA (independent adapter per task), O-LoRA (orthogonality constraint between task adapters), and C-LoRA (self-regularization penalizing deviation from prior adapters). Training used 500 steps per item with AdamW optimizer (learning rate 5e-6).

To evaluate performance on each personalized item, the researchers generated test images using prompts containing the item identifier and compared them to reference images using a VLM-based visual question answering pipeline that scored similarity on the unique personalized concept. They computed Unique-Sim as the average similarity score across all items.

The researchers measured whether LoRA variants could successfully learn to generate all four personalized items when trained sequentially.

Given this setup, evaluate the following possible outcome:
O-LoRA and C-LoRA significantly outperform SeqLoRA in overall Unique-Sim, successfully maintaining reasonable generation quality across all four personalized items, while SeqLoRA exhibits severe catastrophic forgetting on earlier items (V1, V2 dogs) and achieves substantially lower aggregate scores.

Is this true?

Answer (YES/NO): NO